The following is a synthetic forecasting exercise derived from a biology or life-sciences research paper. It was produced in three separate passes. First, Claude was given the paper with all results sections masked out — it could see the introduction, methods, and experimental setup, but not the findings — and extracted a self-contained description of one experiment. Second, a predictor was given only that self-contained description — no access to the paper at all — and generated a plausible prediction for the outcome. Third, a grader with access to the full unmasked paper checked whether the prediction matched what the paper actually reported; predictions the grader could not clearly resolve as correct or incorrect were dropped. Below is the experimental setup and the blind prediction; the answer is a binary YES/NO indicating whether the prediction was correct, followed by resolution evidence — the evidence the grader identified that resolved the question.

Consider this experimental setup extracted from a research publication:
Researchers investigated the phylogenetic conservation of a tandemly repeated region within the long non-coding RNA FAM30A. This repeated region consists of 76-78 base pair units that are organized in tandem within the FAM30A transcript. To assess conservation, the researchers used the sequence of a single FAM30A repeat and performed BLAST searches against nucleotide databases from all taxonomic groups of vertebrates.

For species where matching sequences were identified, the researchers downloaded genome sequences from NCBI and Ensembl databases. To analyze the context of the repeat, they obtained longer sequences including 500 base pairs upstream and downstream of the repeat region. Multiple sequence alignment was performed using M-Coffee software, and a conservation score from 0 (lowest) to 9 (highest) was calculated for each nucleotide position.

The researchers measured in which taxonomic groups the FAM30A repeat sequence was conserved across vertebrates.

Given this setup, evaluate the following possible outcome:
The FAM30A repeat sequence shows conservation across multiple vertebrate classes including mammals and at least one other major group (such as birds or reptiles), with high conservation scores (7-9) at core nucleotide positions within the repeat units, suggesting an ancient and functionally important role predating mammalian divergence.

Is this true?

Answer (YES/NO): NO